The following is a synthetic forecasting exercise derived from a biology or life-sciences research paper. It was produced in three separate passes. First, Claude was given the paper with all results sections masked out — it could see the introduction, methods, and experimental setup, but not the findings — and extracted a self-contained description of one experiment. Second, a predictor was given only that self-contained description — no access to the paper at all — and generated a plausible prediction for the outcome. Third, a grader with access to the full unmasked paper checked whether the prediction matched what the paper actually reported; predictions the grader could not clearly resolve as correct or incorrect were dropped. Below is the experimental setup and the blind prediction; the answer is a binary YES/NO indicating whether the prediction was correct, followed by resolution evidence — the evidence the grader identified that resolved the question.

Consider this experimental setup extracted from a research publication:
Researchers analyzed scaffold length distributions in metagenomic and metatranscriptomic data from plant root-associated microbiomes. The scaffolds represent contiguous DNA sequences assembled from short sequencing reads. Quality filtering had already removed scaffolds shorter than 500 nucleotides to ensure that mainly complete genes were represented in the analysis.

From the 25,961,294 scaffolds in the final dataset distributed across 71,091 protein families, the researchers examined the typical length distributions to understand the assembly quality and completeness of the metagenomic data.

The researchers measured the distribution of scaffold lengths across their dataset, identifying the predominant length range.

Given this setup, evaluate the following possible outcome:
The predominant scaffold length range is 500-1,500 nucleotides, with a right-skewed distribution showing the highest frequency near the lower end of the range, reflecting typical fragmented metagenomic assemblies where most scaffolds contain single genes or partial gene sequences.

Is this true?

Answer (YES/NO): NO